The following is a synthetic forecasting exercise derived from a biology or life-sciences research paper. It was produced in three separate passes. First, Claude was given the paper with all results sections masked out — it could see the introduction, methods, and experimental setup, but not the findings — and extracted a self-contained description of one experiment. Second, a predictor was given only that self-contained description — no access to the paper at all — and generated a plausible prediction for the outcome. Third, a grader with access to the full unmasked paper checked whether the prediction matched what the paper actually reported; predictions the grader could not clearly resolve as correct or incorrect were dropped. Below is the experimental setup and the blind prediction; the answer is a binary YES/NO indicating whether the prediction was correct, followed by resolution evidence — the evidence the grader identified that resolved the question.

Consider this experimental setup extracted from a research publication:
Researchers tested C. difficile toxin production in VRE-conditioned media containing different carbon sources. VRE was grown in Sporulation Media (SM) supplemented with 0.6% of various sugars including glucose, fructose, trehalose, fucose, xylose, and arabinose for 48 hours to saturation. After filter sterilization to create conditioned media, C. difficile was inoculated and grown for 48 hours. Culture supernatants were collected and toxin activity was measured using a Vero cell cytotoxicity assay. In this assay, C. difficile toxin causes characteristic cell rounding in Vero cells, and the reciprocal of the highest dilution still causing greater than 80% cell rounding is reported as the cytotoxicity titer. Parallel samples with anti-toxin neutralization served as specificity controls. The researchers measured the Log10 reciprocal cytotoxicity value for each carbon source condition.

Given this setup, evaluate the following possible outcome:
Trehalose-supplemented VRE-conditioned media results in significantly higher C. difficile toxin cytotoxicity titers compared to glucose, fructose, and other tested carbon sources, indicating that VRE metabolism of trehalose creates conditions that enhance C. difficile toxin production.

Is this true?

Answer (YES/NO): NO